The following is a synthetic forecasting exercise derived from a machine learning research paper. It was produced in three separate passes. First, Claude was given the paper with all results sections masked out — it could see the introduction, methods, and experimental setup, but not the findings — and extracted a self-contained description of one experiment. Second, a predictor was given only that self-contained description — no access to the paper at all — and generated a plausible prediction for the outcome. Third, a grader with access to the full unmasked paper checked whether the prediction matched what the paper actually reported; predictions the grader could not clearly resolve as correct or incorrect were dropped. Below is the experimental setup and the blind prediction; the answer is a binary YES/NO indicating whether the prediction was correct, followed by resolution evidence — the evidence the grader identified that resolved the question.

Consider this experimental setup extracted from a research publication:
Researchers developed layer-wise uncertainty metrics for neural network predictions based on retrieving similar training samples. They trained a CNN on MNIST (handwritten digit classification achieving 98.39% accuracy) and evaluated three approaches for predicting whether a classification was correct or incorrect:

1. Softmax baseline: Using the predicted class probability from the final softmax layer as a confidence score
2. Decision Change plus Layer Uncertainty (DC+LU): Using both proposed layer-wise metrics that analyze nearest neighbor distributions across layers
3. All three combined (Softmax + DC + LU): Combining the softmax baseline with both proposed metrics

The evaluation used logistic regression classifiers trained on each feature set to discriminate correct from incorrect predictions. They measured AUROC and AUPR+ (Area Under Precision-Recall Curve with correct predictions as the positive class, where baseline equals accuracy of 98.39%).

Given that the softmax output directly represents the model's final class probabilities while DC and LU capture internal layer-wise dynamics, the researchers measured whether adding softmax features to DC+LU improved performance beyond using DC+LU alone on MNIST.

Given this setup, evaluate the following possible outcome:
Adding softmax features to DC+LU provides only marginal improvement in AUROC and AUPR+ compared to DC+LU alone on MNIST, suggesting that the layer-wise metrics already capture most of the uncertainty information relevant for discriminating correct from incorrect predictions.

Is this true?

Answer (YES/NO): YES